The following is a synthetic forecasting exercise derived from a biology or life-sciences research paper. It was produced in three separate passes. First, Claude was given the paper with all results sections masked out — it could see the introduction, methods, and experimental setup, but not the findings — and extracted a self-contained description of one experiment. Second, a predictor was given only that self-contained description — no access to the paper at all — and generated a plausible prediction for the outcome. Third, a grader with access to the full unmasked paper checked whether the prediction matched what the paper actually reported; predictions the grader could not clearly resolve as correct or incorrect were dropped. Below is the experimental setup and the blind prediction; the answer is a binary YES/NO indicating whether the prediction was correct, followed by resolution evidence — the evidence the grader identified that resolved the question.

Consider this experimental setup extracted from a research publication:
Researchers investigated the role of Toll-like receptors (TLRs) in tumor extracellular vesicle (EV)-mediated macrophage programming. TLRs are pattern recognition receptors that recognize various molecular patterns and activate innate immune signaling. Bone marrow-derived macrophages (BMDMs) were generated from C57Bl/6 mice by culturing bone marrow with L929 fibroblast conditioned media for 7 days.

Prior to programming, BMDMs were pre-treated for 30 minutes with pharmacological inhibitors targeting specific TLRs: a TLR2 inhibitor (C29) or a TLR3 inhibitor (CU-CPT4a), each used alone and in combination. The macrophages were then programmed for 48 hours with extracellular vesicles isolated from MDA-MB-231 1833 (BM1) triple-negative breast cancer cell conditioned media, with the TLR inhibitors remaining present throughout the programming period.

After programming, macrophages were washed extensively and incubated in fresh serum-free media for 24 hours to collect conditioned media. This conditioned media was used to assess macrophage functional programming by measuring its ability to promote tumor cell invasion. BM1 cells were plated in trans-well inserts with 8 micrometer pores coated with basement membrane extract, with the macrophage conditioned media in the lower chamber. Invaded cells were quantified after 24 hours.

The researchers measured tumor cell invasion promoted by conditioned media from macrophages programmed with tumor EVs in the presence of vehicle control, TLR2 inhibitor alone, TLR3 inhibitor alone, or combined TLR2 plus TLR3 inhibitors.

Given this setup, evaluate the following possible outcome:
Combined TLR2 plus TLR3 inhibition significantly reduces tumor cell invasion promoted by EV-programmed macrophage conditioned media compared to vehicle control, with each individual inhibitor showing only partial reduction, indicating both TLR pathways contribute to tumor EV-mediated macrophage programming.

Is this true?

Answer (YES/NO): NO